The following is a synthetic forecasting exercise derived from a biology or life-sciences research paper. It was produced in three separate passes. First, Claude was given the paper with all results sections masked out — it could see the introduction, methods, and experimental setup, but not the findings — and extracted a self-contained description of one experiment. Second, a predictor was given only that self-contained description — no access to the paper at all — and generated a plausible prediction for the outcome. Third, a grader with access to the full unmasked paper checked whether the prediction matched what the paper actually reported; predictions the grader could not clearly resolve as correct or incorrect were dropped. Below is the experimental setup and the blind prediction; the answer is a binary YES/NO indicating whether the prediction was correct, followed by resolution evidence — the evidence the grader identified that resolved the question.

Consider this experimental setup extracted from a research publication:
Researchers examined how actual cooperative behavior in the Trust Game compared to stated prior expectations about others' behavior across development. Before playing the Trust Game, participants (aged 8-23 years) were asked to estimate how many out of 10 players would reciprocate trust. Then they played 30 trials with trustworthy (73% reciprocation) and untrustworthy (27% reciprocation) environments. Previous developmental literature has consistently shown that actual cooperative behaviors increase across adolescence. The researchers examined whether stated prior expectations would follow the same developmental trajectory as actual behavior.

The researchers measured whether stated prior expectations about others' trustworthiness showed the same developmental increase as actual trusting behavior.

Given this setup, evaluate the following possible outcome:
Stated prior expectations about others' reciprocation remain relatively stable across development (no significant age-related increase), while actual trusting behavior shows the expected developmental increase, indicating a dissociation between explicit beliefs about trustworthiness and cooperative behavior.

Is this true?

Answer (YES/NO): YES